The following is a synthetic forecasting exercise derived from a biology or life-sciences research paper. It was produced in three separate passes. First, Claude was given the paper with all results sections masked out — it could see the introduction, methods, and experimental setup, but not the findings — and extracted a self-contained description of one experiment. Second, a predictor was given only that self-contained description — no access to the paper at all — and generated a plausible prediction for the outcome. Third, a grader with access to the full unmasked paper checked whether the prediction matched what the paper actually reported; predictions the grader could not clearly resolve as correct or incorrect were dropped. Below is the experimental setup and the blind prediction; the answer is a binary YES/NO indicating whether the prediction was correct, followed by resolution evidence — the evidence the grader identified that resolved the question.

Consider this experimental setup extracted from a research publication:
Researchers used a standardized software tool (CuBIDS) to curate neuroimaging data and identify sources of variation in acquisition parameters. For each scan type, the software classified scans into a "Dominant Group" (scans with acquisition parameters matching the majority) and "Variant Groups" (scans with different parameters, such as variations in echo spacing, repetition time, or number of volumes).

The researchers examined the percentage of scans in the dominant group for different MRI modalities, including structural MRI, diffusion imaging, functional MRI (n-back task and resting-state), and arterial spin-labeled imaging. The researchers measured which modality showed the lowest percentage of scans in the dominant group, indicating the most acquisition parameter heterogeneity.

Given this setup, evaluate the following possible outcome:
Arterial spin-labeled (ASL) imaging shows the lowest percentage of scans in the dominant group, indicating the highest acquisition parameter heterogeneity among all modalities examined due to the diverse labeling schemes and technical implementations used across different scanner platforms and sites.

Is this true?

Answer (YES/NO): YES